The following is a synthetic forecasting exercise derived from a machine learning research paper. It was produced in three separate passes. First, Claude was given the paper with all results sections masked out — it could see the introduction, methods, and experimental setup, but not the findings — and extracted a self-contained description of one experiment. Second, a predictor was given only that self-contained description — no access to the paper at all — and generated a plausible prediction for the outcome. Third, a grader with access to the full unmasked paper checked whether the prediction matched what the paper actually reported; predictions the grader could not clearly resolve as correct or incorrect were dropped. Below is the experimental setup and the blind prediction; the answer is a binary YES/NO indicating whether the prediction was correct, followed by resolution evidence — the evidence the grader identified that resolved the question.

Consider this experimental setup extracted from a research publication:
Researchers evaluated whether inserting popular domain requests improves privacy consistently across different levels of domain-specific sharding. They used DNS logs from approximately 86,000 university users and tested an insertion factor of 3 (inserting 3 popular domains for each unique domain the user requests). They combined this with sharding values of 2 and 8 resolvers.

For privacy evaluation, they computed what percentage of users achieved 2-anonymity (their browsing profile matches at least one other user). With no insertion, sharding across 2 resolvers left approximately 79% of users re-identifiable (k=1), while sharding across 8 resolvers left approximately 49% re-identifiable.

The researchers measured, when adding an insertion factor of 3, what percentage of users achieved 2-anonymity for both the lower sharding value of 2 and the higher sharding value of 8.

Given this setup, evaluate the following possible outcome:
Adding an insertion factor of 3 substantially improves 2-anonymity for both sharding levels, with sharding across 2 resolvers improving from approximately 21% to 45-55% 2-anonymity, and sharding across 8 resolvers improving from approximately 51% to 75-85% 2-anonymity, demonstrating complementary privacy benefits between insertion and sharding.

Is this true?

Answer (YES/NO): NO